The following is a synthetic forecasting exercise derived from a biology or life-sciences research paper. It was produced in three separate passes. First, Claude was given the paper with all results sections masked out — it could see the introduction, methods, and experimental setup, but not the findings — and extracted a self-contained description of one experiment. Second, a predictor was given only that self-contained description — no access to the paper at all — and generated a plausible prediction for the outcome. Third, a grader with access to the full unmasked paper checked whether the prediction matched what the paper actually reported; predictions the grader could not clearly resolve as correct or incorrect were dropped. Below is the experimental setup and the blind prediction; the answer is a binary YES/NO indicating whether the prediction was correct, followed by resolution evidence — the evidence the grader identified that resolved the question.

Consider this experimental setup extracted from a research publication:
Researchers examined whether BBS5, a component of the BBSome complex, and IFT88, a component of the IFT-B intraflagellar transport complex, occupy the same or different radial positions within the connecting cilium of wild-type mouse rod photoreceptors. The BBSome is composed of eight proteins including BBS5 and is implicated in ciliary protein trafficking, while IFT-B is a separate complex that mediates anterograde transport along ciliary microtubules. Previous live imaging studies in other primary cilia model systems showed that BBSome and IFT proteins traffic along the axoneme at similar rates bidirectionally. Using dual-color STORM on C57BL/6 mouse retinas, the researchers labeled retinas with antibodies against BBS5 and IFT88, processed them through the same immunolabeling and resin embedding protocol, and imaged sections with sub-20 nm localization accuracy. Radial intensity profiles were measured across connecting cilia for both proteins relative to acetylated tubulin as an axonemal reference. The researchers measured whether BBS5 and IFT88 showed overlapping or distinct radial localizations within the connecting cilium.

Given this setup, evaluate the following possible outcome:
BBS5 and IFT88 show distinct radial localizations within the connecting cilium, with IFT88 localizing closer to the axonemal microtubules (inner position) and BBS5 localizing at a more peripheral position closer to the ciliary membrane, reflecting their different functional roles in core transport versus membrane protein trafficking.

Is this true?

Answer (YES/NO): YES